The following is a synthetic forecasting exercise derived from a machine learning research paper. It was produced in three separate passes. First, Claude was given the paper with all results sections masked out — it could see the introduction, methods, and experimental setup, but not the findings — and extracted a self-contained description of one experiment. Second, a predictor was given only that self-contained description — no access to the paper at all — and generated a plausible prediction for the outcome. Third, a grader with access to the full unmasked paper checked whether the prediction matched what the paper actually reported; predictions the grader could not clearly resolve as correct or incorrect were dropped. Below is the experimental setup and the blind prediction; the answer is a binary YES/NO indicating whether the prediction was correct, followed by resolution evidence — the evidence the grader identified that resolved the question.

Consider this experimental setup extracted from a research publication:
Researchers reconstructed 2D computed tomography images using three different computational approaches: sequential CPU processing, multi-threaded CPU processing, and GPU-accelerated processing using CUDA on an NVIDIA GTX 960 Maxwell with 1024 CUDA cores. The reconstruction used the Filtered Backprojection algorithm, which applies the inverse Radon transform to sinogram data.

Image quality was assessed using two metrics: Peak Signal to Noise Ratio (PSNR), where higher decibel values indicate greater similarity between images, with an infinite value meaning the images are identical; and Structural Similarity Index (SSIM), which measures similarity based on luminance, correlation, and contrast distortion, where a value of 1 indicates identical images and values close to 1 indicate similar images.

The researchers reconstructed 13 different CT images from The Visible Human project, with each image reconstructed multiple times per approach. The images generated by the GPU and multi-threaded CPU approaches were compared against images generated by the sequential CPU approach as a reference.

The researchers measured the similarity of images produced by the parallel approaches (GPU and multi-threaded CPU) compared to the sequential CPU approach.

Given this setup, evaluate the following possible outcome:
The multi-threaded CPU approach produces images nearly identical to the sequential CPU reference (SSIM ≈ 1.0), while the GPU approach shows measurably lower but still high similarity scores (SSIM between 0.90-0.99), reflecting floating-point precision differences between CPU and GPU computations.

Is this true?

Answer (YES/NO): NO